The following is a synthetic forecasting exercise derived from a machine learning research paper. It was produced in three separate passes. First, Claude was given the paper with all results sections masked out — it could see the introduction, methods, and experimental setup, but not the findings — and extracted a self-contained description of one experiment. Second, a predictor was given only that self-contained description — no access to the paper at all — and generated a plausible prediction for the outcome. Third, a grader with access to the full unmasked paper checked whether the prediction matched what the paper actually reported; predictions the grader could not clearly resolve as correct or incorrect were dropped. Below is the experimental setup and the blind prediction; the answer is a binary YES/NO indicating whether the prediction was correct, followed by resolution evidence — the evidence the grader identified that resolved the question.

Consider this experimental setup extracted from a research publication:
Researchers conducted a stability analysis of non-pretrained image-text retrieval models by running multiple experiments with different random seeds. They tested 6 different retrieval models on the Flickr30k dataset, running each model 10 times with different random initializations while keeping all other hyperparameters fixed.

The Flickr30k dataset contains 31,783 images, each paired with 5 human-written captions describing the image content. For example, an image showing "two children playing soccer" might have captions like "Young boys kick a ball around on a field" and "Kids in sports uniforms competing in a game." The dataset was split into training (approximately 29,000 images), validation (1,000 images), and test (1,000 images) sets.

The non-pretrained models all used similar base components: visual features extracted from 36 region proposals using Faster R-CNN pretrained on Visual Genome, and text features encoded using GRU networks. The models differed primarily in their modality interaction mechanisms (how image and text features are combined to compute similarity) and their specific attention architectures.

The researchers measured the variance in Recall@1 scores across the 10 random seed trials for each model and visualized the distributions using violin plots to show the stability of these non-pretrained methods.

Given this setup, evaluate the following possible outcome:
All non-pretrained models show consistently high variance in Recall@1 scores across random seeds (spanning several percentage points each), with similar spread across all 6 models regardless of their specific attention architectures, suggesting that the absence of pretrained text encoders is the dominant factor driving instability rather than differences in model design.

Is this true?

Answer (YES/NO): NO